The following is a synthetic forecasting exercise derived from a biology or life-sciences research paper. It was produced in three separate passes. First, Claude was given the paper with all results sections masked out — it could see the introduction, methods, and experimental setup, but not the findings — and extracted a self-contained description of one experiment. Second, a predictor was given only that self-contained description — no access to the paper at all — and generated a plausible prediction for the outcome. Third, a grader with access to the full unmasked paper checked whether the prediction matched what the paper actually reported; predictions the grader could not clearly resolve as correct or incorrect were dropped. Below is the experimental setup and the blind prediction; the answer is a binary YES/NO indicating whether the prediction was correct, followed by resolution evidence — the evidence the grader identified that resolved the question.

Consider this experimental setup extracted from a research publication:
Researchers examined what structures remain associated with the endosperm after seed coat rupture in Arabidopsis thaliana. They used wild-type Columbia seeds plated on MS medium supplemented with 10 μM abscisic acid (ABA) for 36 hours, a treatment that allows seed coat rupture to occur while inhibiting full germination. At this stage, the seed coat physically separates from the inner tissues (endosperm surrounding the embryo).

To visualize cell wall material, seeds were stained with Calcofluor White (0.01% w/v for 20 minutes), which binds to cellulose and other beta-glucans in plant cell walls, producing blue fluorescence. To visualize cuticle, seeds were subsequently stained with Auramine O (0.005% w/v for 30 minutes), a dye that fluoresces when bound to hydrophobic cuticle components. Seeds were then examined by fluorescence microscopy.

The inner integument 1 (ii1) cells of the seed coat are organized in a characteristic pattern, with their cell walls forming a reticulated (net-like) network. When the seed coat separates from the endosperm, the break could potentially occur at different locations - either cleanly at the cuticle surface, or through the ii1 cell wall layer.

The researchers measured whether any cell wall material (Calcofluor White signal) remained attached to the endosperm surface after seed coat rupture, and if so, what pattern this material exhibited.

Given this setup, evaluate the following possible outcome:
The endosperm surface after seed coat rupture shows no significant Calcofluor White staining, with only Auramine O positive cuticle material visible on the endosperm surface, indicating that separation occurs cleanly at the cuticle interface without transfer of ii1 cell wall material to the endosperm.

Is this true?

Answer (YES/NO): NO